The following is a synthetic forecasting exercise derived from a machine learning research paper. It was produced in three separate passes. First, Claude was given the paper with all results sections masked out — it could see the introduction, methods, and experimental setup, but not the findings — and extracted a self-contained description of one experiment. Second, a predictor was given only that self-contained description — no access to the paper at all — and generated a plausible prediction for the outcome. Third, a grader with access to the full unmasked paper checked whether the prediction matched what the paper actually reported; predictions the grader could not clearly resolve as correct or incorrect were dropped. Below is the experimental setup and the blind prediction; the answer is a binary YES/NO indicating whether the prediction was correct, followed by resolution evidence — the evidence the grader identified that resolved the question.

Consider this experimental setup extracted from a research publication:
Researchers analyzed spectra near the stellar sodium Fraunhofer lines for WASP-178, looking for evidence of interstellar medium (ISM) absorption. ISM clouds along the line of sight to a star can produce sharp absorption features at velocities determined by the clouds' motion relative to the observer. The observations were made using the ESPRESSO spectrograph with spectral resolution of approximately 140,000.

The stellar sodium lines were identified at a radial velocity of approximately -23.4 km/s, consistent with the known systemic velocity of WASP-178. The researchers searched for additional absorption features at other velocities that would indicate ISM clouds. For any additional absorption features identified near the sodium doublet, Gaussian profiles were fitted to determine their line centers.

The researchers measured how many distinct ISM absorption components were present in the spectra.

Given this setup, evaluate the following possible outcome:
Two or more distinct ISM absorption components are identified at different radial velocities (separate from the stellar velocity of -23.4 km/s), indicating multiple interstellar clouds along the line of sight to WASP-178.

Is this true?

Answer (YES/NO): YES